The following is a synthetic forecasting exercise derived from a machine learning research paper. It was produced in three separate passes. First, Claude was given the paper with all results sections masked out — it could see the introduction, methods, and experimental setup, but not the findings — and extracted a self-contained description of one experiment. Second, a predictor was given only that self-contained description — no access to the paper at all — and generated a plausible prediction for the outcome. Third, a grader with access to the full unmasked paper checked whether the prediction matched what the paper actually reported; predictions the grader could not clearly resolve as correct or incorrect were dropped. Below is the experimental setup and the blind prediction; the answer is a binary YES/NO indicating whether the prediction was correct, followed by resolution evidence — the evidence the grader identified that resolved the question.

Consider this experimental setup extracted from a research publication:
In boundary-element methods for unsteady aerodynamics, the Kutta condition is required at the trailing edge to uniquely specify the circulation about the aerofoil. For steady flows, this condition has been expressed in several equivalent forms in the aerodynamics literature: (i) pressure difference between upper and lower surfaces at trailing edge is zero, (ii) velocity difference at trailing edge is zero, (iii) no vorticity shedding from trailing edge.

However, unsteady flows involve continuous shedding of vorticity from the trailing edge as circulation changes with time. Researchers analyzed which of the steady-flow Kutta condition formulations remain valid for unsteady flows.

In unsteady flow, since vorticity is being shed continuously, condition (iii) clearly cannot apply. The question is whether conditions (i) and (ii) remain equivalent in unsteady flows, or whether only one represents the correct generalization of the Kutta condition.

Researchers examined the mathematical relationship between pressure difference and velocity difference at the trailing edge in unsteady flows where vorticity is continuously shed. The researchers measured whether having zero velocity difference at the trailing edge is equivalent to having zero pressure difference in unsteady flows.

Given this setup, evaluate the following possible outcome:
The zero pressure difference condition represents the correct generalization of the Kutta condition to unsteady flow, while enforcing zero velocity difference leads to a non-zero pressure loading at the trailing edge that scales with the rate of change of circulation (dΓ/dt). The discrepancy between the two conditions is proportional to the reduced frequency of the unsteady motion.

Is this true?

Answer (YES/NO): NO